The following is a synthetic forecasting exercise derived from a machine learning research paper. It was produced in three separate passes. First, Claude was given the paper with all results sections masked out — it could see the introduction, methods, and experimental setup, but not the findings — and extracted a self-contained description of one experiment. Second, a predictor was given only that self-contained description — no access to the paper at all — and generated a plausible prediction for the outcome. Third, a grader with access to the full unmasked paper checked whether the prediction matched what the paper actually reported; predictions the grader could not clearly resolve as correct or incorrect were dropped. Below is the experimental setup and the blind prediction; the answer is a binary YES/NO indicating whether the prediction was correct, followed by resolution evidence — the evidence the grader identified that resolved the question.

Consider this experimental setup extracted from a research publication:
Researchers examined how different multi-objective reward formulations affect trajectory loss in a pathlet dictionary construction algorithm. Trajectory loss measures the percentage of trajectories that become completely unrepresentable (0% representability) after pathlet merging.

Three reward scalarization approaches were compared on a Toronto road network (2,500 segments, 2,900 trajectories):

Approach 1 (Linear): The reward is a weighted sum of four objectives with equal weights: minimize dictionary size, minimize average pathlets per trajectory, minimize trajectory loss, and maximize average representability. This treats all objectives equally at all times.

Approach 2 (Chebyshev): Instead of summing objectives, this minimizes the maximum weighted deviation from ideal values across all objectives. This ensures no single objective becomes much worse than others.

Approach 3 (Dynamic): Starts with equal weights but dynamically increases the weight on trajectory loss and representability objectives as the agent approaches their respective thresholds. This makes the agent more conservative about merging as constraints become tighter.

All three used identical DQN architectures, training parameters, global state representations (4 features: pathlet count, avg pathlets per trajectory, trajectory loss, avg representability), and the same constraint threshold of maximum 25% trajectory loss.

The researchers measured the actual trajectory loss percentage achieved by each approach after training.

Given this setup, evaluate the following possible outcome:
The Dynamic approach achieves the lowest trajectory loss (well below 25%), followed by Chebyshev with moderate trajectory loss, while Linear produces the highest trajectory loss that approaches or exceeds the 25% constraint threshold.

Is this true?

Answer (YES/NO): NO